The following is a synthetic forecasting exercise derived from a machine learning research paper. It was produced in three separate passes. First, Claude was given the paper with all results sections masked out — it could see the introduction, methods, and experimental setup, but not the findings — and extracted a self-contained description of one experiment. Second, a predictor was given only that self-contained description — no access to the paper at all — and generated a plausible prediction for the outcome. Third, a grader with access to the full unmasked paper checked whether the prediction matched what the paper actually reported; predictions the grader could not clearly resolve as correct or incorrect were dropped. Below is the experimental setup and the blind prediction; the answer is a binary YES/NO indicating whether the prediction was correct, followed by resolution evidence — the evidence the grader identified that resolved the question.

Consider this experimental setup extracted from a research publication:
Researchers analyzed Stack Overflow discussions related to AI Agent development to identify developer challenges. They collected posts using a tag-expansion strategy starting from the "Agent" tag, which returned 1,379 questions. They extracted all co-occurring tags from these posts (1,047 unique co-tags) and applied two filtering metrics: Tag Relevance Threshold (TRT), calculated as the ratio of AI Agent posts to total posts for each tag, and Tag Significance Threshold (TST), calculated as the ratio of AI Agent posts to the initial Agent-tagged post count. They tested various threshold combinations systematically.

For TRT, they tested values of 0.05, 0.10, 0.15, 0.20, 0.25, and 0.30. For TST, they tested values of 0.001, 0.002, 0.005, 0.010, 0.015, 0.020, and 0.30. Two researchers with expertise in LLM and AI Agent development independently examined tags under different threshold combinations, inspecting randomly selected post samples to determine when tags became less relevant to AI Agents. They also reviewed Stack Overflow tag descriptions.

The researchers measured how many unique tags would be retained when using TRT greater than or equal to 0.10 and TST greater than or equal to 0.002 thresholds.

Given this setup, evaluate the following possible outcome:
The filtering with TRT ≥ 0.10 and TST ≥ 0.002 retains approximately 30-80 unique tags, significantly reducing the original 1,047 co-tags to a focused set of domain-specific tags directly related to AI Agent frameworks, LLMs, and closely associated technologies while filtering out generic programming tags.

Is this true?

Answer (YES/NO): NO